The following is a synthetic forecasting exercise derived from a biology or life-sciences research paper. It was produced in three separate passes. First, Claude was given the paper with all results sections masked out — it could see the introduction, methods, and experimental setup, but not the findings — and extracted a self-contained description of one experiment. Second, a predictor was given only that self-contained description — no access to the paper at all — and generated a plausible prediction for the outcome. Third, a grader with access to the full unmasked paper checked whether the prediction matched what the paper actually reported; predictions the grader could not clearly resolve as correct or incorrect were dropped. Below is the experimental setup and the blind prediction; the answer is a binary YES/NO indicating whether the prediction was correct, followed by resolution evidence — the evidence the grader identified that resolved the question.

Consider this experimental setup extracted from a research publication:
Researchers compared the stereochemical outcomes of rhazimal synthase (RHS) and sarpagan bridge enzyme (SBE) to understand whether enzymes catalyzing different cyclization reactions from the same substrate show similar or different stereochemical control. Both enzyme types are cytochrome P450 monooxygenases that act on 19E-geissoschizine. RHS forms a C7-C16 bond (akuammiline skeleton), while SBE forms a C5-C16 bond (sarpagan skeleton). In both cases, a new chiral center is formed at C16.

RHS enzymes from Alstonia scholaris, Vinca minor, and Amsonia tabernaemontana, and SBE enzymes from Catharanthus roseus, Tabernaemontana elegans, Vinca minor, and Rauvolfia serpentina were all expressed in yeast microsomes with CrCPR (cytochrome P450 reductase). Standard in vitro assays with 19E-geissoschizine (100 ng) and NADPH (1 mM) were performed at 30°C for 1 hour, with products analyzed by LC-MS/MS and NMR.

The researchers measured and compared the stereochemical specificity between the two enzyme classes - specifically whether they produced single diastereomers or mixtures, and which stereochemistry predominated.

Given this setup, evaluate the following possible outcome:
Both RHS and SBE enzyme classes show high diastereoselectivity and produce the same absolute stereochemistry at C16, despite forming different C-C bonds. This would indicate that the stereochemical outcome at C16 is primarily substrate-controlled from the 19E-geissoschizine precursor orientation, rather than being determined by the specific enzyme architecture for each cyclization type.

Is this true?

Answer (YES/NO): NO